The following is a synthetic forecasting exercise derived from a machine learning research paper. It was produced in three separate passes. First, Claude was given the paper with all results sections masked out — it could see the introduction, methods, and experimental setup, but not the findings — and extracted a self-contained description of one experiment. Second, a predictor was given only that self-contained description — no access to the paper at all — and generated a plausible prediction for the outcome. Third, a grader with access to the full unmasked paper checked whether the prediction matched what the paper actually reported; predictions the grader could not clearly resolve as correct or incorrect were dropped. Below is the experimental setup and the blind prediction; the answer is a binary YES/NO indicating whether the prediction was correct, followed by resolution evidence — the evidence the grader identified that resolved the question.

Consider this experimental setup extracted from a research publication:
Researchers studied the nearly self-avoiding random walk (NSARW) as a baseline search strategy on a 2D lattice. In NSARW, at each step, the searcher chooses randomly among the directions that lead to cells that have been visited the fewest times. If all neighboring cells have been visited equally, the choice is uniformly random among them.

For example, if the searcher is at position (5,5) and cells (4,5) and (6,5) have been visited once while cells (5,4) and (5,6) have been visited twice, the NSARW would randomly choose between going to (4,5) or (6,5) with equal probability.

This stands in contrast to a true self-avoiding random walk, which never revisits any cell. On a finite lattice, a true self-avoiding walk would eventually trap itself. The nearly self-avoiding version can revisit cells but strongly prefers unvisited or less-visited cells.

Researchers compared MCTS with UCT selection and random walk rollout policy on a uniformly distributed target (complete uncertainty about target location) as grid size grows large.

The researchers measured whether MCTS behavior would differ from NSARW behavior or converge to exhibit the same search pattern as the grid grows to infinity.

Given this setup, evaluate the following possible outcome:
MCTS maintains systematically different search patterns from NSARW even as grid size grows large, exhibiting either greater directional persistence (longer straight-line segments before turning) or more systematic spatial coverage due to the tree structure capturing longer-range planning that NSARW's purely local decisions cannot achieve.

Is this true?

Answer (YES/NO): NO